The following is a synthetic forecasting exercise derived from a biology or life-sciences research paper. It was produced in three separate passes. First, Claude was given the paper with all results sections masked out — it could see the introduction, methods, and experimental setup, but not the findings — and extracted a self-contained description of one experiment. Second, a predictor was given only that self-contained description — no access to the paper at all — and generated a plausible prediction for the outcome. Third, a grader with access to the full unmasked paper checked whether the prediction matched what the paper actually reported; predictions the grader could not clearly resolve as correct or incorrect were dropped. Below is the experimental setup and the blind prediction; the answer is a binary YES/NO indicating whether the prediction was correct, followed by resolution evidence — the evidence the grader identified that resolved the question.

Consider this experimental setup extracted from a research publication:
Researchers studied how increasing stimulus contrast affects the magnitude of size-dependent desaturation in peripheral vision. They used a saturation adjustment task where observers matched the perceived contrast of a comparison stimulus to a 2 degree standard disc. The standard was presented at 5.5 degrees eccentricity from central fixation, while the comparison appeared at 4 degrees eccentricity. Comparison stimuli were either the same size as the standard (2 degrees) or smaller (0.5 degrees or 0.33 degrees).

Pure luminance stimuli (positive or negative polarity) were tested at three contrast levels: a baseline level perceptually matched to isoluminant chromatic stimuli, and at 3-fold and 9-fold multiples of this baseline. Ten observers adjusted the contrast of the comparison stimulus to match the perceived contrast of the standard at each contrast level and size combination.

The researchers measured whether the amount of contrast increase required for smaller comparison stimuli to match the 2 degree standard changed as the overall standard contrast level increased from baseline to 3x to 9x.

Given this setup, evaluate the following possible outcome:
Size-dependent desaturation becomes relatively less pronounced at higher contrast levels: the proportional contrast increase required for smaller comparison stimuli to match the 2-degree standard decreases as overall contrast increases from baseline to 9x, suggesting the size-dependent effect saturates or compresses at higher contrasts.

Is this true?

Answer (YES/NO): NO